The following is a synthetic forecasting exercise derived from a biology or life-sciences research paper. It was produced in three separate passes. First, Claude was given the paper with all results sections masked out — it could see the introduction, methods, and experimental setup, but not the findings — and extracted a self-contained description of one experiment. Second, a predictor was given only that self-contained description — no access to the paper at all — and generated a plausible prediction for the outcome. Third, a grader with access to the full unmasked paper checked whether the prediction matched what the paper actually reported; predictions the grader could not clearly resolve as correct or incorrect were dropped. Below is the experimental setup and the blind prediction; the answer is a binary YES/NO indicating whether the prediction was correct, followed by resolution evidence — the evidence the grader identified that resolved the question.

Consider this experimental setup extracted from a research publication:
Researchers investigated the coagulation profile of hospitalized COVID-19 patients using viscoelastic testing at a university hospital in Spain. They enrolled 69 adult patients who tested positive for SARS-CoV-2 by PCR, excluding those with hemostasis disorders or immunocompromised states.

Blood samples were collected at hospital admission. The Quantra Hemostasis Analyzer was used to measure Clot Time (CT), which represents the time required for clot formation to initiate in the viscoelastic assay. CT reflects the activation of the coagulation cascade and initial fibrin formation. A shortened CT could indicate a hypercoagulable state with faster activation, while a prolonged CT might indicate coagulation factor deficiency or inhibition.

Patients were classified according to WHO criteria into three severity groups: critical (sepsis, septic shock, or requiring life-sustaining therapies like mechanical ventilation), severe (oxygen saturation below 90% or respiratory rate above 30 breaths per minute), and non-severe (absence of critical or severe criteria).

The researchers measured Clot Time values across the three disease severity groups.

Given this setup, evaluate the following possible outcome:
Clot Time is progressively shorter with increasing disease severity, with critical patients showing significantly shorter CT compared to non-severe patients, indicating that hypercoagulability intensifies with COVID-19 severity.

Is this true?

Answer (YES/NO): NO